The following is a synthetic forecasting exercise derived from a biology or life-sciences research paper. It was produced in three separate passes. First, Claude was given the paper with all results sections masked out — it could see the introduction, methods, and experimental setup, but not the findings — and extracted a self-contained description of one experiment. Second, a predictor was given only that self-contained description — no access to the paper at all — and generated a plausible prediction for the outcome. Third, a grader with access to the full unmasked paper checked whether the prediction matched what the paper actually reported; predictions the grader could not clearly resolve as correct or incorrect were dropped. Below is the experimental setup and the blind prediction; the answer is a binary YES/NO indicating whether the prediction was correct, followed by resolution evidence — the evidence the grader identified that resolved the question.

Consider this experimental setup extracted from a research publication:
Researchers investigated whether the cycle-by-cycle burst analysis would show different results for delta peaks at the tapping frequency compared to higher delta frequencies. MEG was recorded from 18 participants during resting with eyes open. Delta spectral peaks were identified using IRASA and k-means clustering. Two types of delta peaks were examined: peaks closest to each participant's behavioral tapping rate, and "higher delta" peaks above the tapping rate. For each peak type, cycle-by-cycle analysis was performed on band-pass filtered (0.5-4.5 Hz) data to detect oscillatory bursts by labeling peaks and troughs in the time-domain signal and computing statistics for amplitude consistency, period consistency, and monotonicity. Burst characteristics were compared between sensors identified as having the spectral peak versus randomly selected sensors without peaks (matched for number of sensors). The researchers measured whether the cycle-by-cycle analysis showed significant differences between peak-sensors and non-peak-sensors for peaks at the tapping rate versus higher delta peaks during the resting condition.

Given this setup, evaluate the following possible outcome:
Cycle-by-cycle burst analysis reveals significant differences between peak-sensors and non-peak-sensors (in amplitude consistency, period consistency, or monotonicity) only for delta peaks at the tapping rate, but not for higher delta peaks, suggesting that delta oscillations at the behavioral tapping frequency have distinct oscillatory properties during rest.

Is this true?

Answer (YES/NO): NO